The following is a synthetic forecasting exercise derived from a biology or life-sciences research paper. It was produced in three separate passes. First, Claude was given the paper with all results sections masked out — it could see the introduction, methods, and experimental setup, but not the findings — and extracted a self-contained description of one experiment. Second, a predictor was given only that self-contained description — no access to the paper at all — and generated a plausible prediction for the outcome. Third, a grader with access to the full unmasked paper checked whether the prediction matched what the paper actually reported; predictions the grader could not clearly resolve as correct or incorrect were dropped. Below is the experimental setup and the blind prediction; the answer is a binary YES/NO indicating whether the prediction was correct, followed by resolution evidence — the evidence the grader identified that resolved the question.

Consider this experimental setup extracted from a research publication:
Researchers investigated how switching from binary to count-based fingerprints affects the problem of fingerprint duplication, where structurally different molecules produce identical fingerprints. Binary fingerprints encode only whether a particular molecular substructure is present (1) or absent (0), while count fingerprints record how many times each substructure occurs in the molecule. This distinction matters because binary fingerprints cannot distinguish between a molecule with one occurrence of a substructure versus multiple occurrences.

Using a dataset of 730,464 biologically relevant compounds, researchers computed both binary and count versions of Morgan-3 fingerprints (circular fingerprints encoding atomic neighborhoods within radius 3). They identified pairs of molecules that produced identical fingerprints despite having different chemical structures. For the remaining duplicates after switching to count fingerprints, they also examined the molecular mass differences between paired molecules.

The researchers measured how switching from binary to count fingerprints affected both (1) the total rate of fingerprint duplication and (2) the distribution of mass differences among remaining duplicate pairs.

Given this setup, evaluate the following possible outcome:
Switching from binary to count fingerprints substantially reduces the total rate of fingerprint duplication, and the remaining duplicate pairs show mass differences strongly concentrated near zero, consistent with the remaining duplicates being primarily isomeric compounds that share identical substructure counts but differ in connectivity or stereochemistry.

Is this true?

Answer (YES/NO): YES